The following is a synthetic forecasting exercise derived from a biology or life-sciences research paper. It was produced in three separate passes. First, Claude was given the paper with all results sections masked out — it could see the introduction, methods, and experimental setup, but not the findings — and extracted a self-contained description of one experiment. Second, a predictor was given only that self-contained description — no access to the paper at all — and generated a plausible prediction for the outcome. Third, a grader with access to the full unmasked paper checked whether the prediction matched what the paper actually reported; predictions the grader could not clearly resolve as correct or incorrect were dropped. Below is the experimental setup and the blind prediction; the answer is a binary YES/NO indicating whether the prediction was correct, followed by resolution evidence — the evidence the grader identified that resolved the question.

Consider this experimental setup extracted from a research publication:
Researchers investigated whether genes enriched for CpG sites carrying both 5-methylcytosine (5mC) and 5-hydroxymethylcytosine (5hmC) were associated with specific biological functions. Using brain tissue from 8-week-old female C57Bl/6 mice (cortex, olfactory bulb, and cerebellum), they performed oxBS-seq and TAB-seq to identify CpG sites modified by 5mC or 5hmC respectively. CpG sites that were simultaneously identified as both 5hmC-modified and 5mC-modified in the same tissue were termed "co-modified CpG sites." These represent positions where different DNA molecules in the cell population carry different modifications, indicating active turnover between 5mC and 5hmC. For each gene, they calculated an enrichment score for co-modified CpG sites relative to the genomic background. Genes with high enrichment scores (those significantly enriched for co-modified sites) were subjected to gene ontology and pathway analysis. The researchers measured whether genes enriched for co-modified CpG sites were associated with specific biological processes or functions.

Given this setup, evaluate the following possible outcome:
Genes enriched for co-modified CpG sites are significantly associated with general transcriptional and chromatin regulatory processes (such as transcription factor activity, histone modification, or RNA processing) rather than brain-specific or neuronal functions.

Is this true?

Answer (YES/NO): NO